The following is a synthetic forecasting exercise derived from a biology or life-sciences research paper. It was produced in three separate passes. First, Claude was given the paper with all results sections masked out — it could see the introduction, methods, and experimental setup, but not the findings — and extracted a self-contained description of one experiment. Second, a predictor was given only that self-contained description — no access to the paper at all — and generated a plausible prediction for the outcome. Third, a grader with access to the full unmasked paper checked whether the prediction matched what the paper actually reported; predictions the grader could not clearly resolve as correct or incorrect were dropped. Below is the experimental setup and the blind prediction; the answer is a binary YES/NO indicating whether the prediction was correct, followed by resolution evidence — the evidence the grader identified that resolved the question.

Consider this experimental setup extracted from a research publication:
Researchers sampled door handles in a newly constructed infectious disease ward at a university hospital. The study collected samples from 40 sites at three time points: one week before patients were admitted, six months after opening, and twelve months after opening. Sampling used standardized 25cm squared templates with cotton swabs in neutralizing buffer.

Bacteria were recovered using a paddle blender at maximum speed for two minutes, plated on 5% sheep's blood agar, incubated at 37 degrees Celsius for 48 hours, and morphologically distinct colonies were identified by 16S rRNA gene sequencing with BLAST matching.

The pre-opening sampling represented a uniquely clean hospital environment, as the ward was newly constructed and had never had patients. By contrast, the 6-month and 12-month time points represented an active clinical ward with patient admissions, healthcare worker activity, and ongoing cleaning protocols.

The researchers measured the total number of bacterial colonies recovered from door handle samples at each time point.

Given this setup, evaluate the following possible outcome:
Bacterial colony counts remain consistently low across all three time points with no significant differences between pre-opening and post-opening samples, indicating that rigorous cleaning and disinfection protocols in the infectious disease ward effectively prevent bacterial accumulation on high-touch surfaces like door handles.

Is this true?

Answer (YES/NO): NO